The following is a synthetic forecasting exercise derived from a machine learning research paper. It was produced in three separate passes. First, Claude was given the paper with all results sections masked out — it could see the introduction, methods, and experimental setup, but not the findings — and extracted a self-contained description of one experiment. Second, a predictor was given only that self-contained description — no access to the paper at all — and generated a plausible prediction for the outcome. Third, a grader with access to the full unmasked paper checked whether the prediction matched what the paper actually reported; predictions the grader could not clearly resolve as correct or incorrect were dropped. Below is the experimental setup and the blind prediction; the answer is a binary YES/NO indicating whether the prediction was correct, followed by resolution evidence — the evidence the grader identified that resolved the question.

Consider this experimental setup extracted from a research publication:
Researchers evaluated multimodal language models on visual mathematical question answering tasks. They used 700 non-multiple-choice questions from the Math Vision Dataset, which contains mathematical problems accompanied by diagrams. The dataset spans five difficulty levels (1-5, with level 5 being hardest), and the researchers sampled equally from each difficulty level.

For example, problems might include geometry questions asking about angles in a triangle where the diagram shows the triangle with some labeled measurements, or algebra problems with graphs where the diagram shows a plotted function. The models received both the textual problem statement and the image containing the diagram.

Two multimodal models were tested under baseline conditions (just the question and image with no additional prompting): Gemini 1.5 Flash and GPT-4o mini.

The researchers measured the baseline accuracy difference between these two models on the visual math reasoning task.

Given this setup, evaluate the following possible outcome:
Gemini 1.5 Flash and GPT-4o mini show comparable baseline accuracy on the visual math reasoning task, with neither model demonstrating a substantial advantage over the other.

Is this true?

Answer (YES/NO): YES